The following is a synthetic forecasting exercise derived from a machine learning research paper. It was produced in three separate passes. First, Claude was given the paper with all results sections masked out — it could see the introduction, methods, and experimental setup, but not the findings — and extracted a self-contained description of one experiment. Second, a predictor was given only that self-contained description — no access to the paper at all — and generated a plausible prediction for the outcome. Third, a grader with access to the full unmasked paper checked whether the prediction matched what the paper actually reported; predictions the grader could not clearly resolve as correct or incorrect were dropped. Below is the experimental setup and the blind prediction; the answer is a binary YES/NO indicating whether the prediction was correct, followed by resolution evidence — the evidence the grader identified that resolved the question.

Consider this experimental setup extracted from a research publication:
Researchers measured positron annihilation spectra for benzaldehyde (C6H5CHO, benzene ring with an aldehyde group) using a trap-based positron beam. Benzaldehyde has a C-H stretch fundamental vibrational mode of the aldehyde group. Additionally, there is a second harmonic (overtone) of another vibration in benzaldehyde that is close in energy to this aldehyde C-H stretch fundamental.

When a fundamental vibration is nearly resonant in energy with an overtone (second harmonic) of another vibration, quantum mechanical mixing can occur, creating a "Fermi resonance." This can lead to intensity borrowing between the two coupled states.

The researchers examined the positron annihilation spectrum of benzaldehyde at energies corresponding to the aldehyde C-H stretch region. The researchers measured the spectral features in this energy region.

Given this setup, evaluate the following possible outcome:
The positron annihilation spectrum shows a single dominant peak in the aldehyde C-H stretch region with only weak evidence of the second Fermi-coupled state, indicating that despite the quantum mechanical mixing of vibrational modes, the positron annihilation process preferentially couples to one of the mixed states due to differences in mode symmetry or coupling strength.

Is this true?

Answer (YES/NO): NO